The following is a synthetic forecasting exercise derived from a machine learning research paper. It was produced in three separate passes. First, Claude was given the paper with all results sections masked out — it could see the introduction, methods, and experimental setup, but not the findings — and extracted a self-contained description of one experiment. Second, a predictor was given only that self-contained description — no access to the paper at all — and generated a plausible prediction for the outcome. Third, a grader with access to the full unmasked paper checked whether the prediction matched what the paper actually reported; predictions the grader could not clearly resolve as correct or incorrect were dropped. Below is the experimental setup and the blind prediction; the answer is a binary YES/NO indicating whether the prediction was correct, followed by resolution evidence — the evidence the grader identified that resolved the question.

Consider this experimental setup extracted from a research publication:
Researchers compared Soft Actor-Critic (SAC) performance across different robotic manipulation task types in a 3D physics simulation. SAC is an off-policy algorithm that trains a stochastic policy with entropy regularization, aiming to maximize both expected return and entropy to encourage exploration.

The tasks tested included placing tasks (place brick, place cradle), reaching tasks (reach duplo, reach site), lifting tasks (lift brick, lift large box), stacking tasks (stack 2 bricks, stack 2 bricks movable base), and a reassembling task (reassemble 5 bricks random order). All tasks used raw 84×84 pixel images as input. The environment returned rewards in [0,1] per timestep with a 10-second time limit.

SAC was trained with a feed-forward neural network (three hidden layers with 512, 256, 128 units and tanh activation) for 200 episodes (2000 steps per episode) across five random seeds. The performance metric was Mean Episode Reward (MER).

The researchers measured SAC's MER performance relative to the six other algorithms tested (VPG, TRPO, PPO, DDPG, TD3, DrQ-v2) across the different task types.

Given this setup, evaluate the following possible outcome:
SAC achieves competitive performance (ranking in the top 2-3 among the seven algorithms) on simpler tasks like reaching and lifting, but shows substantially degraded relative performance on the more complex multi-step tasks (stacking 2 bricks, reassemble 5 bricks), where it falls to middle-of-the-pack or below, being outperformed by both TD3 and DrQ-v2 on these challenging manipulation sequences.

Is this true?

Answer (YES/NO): NO